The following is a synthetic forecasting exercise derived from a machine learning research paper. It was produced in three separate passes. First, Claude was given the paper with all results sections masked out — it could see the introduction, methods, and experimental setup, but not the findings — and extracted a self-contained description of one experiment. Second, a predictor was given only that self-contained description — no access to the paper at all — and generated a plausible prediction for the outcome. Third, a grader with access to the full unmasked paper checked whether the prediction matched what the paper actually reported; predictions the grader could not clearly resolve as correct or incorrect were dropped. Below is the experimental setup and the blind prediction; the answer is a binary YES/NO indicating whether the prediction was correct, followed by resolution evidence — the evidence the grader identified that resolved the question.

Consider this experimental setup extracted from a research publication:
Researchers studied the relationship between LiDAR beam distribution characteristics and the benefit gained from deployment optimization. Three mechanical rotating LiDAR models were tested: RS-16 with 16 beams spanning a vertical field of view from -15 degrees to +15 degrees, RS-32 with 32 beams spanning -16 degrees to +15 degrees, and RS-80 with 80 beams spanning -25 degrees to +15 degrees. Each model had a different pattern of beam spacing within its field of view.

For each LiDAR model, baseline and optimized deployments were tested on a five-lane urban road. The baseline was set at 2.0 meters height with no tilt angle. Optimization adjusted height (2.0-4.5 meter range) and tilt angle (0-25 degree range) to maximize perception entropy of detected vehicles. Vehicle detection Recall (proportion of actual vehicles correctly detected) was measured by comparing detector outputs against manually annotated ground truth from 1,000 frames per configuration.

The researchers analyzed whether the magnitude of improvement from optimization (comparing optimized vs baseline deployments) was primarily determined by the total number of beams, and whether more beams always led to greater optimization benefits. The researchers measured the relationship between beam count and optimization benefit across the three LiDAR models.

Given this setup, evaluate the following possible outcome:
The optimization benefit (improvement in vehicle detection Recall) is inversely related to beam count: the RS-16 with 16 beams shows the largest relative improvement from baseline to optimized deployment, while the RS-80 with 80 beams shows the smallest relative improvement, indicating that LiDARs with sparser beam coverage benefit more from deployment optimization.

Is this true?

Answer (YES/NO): NO